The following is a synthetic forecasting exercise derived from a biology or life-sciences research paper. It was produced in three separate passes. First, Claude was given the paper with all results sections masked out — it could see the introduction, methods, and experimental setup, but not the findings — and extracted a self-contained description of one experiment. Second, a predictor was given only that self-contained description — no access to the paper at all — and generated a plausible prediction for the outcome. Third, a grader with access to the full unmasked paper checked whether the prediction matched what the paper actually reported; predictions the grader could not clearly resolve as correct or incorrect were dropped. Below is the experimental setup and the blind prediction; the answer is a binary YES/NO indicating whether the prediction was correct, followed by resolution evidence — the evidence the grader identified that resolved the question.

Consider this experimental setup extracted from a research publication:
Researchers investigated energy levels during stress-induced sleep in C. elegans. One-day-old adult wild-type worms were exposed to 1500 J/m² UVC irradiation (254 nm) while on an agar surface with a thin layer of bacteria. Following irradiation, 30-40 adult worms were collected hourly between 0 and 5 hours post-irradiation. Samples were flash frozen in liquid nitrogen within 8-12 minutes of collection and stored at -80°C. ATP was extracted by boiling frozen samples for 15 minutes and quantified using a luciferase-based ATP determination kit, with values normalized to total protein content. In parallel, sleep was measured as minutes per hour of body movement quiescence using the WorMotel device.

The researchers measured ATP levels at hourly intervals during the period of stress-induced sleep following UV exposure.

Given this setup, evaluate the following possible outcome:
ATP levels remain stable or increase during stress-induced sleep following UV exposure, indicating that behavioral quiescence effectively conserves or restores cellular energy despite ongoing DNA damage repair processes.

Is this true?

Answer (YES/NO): NO